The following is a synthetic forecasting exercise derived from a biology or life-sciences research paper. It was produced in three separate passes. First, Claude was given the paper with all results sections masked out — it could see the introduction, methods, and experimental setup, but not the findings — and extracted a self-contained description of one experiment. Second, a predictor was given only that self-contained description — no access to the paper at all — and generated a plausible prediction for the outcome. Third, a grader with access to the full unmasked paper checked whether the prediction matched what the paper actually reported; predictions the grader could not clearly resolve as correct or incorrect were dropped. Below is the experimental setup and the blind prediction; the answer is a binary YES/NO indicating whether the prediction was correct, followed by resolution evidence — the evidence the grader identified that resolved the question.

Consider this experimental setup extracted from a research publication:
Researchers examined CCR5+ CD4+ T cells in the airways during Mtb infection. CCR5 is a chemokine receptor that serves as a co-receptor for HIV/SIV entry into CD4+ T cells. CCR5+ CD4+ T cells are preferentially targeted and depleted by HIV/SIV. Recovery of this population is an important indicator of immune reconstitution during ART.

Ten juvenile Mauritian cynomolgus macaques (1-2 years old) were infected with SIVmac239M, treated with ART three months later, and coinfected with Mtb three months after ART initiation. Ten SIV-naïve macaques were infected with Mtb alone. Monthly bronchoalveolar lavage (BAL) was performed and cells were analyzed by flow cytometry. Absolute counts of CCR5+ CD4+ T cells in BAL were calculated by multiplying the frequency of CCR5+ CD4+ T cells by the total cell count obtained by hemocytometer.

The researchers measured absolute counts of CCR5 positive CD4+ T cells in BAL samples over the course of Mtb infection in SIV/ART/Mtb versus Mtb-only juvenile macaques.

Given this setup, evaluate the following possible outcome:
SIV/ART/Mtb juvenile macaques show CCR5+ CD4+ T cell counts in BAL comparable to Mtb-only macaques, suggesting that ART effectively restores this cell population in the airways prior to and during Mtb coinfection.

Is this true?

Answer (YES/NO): NO